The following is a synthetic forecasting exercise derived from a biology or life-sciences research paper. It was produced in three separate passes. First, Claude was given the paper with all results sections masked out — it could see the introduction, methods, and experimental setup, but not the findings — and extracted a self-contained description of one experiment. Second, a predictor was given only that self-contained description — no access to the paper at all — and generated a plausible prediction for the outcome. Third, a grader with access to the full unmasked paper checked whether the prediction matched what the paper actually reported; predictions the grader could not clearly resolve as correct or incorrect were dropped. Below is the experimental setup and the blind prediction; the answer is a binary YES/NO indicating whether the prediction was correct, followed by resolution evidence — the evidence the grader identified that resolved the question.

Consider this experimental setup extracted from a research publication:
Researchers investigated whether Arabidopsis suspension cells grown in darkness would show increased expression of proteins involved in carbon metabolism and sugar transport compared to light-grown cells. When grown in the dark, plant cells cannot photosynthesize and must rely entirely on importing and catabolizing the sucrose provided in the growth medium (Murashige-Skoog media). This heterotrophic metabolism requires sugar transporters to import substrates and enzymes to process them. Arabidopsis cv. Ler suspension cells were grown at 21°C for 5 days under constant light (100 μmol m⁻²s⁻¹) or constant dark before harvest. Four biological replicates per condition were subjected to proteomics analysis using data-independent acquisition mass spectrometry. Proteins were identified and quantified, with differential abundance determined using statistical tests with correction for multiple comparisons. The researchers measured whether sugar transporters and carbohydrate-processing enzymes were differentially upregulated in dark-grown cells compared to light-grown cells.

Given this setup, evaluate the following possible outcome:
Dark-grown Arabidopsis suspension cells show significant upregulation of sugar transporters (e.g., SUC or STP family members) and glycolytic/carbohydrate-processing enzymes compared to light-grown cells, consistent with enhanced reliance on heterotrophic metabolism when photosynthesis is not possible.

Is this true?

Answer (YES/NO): NO